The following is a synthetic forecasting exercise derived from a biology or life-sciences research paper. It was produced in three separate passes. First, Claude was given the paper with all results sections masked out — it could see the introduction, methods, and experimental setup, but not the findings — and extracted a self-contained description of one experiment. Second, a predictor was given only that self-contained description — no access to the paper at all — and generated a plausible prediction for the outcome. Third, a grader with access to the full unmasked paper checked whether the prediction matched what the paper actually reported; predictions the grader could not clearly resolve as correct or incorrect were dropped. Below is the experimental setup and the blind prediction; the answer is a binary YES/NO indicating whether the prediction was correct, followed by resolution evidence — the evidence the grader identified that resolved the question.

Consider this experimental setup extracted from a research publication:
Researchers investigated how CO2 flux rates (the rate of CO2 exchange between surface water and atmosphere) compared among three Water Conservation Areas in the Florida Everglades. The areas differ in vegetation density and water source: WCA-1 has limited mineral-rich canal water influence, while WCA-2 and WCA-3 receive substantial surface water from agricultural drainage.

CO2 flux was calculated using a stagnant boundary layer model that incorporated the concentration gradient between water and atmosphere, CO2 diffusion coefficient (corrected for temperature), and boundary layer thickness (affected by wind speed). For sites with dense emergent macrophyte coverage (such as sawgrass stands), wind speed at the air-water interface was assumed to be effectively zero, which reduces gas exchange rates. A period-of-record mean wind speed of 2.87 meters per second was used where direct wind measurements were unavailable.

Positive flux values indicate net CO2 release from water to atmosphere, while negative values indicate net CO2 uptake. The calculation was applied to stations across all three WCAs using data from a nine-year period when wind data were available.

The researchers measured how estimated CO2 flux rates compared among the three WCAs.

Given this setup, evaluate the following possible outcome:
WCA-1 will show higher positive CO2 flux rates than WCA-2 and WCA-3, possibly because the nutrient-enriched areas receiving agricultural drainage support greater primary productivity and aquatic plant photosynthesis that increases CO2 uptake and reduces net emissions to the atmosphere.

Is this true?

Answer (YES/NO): YES